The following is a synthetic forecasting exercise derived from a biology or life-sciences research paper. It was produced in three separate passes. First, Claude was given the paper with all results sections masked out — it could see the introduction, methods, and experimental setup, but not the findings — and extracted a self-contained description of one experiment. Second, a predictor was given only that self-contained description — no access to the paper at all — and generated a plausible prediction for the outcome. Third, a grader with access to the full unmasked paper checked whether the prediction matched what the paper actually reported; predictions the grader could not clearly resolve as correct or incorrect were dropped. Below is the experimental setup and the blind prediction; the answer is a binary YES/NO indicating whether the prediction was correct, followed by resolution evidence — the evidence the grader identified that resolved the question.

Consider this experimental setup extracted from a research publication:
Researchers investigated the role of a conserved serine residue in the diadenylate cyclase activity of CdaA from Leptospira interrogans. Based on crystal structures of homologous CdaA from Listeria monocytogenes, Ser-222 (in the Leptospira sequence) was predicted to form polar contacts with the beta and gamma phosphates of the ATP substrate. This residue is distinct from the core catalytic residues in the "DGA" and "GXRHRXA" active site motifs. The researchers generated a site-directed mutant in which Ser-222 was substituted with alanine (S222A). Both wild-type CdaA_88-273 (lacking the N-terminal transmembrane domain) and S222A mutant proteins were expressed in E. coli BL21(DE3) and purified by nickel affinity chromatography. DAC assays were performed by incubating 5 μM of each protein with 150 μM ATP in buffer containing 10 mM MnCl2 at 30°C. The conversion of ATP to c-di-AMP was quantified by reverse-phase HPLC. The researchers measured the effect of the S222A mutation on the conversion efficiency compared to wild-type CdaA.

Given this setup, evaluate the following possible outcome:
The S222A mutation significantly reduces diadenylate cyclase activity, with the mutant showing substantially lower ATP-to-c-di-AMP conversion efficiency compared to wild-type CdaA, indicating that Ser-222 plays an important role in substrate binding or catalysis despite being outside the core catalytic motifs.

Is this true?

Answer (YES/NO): YES